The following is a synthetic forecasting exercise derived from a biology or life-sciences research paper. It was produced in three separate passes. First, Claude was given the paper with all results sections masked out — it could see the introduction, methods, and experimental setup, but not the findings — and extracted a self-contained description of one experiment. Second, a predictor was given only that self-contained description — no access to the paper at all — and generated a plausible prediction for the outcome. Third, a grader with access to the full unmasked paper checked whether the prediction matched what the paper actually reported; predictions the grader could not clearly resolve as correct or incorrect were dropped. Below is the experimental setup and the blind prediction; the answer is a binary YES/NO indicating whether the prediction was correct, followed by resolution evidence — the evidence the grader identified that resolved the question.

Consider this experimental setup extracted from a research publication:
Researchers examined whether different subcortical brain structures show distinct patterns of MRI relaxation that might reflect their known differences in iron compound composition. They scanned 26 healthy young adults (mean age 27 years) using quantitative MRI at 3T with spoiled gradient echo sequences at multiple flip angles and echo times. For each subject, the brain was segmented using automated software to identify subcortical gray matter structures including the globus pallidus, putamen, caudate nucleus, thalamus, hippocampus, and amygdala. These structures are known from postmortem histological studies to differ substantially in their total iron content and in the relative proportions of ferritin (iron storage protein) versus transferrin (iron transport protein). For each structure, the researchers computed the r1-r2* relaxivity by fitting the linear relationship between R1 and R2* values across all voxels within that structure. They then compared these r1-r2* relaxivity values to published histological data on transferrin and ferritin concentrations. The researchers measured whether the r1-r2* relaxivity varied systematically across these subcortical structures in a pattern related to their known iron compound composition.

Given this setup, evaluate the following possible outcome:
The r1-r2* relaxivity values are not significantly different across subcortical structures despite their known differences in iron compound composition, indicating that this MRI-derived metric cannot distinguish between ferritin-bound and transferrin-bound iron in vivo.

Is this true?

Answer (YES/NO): NO